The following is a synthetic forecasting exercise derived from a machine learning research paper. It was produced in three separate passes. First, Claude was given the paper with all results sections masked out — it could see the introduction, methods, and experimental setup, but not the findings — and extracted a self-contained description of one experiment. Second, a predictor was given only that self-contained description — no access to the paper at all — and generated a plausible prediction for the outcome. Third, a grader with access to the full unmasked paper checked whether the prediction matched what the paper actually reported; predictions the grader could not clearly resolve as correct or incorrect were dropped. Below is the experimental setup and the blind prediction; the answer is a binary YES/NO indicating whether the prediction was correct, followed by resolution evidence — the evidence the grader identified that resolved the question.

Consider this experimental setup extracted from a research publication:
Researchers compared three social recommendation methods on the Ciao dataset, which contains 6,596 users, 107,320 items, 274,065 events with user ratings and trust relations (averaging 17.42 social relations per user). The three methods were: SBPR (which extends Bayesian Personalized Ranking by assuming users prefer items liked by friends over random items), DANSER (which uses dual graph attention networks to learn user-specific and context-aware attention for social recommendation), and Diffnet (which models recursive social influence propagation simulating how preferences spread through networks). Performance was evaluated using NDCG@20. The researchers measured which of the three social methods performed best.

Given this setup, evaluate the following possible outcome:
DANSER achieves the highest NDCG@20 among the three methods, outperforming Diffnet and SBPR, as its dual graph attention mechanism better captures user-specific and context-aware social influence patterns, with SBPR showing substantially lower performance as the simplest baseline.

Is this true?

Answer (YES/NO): NO